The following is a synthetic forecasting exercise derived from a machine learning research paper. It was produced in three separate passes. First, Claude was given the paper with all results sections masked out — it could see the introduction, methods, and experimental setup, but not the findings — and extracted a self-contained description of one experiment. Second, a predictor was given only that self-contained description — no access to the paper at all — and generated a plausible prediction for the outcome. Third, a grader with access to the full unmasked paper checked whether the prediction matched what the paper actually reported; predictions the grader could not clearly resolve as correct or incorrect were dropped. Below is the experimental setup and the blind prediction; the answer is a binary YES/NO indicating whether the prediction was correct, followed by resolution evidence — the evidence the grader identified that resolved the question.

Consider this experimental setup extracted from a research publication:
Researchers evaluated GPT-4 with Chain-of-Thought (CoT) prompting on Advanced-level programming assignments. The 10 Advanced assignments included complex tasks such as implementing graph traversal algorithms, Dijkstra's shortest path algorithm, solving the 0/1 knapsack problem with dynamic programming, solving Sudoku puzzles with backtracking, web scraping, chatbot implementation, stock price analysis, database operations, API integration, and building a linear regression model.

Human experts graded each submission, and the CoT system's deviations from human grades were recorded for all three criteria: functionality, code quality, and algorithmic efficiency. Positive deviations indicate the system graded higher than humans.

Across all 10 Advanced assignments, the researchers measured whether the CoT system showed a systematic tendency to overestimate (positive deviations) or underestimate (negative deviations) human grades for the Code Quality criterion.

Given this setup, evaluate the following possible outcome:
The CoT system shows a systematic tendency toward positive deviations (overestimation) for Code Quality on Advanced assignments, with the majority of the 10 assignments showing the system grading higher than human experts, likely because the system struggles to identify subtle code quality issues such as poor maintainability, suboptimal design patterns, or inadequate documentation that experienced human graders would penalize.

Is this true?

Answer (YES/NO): YES